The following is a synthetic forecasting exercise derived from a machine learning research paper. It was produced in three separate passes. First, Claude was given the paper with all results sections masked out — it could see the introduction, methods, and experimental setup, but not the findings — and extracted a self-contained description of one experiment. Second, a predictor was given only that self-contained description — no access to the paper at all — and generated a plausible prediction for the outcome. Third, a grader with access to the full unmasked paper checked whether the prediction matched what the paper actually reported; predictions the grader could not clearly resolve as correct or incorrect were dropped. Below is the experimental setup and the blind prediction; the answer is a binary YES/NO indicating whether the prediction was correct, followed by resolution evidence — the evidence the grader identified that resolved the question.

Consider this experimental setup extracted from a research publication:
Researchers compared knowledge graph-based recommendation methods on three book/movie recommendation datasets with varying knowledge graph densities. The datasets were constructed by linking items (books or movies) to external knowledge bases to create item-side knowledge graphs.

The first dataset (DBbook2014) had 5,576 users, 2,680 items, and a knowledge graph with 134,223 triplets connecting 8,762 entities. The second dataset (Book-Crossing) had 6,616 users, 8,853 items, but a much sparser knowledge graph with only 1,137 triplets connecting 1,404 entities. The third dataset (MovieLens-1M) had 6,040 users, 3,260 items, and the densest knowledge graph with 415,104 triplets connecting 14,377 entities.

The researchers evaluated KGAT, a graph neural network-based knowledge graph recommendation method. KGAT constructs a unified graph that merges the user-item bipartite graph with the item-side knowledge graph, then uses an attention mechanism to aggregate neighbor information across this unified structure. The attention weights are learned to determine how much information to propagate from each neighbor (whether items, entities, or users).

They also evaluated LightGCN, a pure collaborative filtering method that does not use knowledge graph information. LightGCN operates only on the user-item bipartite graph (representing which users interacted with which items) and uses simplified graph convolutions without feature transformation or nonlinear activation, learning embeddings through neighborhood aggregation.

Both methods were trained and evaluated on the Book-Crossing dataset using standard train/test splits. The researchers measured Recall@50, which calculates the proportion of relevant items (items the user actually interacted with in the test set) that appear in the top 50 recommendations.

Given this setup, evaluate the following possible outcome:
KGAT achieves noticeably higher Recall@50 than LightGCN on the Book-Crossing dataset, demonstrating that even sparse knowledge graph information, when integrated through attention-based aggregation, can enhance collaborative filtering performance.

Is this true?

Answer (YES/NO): NO